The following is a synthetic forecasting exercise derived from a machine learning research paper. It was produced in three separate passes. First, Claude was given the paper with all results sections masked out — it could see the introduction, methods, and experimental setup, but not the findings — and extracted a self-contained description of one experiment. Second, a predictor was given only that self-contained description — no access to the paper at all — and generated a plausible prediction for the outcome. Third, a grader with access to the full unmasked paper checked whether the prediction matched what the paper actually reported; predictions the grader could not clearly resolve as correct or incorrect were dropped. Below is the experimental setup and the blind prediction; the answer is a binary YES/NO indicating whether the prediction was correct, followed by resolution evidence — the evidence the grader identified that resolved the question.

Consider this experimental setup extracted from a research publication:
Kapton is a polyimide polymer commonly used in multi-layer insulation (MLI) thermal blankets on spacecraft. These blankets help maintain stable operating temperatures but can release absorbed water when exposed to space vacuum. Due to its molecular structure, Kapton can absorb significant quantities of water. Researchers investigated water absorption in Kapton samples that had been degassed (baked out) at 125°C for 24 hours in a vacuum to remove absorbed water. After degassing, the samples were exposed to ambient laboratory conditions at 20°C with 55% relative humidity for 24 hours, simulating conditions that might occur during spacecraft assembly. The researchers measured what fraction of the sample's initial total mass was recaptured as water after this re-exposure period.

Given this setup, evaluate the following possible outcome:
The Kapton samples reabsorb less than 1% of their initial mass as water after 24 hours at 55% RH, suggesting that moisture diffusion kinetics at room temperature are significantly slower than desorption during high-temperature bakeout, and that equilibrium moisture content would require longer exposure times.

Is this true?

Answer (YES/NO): NO